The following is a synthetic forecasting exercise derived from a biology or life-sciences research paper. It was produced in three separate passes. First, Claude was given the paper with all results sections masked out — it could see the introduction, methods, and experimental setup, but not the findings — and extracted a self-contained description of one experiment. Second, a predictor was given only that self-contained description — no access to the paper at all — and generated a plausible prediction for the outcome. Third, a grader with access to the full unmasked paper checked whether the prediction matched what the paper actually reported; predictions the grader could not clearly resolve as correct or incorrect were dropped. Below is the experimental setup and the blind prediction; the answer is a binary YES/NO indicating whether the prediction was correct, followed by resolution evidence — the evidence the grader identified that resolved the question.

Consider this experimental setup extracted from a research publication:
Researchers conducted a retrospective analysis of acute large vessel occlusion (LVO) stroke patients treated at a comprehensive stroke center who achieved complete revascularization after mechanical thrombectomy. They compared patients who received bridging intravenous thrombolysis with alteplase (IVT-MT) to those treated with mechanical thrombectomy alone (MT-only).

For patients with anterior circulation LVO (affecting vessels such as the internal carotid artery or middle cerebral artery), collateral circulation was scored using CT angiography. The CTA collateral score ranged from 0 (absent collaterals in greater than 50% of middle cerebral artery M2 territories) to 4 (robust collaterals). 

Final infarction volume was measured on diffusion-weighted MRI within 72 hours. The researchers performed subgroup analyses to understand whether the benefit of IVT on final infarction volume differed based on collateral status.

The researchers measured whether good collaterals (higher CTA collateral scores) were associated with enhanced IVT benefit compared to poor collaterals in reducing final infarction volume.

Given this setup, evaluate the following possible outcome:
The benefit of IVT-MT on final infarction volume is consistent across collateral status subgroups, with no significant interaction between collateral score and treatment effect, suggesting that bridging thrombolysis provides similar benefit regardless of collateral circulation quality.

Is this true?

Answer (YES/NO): NO